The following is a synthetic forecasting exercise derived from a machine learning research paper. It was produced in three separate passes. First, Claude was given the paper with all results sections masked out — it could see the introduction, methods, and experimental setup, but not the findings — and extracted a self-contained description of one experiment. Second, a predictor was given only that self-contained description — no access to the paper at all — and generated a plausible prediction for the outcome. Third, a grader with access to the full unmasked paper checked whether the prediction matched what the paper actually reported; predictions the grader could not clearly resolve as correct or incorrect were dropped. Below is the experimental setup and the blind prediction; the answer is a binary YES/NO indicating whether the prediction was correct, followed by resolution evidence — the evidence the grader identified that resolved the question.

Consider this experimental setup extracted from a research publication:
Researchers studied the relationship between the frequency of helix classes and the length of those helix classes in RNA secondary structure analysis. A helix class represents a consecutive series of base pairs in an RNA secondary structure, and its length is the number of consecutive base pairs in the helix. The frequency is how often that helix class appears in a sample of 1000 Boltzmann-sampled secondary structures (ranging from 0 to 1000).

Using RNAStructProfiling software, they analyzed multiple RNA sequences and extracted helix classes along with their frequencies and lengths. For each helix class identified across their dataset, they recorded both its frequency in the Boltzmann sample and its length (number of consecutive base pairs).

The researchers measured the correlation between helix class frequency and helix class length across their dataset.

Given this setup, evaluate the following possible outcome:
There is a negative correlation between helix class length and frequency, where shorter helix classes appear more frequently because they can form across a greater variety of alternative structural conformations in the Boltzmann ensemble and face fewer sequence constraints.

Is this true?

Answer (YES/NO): NO